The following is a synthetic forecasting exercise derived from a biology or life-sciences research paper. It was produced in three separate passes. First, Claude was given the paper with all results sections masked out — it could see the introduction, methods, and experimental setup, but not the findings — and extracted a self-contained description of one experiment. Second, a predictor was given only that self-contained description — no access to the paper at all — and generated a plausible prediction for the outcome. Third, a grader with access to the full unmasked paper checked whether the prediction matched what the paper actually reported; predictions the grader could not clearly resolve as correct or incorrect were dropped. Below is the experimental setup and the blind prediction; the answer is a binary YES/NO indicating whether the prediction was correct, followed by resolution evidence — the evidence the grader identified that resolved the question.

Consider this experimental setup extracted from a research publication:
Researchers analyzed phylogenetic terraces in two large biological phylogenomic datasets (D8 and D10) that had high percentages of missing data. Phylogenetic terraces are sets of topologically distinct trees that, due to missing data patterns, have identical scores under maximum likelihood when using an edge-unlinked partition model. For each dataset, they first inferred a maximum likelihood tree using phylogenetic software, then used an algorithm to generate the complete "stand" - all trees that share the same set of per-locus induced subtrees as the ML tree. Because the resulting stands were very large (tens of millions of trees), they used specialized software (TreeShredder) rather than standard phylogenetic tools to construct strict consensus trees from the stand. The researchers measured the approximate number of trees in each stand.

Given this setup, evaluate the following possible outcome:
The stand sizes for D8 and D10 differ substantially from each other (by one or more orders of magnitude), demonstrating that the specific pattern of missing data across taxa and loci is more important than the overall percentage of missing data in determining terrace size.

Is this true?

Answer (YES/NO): NO